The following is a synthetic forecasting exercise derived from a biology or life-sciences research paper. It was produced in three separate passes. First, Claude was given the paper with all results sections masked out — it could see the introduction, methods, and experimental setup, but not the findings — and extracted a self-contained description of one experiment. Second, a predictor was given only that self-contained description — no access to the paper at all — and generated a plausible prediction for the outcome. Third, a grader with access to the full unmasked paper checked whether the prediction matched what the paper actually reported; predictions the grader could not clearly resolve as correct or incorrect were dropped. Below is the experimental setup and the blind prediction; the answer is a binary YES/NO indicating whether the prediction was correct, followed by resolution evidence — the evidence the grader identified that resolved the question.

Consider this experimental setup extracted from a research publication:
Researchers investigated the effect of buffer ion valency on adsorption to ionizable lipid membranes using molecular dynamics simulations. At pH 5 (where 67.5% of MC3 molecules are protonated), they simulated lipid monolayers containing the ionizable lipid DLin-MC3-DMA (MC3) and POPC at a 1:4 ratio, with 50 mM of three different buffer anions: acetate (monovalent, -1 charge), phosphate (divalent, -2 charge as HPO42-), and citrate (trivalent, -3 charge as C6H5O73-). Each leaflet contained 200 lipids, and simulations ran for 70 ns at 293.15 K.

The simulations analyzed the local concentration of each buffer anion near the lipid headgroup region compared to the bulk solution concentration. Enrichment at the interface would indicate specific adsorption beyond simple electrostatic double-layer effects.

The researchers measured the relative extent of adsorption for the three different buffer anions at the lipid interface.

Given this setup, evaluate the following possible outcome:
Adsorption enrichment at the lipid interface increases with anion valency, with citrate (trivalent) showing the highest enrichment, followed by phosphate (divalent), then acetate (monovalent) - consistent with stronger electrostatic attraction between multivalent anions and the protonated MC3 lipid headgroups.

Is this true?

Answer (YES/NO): YES